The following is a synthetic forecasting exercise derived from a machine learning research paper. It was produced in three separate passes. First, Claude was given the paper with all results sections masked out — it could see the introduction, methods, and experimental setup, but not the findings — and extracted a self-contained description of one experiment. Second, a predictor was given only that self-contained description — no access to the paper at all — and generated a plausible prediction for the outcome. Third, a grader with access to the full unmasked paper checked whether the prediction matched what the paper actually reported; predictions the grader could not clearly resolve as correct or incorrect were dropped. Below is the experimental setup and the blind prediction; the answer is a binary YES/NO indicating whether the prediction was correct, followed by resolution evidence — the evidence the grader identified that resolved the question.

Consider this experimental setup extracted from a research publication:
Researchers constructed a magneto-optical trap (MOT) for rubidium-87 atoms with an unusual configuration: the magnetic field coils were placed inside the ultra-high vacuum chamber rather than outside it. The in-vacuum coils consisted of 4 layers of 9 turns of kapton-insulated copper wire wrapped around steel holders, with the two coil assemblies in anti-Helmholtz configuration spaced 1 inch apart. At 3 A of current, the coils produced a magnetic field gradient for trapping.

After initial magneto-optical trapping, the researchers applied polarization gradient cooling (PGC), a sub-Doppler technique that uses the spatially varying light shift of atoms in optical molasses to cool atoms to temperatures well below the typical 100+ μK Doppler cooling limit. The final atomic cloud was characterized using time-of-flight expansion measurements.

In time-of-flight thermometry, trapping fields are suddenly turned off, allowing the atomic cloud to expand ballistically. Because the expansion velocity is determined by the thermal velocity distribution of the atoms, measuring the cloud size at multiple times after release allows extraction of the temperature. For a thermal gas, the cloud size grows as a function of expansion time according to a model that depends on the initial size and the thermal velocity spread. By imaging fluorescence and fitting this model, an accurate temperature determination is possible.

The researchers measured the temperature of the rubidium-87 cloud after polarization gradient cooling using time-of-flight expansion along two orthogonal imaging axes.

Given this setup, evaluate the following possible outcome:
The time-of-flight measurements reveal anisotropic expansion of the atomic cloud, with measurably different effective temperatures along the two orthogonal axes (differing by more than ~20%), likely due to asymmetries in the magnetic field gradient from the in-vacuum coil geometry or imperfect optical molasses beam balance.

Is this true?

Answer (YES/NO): NO